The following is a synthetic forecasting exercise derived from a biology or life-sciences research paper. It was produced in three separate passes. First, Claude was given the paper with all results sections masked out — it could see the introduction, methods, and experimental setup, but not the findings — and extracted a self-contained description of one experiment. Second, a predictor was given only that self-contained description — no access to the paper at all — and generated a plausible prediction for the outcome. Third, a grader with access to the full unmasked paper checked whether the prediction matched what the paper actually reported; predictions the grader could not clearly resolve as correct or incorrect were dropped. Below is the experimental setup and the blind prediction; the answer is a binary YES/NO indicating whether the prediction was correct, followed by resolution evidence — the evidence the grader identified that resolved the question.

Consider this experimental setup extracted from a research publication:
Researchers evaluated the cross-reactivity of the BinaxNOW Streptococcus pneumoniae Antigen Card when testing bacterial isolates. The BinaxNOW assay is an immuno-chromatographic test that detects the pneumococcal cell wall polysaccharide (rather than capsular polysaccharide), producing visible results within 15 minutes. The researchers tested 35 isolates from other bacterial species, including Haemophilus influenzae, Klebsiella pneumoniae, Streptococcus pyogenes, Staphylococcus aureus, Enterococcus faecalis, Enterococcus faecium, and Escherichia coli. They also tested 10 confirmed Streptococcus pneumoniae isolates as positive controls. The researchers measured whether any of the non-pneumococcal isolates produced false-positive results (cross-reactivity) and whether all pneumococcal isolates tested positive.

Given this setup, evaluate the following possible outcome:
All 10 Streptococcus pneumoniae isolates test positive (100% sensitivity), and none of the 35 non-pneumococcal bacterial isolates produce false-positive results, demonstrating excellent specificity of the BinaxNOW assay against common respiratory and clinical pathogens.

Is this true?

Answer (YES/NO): NO